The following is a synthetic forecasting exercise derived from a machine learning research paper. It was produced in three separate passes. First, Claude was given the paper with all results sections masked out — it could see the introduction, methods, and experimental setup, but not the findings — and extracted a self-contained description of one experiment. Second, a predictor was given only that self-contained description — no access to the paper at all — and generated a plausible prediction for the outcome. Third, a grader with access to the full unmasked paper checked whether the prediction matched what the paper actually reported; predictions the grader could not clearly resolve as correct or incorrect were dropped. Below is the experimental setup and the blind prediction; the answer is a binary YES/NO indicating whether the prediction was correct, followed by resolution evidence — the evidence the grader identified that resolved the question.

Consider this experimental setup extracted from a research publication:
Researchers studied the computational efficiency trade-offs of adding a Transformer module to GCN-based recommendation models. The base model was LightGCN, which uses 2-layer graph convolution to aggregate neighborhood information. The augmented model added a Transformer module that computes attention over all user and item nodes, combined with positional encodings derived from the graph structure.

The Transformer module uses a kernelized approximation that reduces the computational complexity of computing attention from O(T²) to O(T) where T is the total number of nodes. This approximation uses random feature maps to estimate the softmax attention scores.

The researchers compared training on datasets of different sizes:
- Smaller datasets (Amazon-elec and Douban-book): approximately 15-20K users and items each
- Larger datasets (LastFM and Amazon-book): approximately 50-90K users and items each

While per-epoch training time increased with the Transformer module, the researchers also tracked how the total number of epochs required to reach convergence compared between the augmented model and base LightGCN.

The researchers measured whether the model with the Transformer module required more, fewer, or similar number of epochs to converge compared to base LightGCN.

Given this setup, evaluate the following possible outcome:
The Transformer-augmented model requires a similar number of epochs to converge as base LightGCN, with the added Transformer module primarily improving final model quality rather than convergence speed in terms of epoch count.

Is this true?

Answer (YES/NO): NO